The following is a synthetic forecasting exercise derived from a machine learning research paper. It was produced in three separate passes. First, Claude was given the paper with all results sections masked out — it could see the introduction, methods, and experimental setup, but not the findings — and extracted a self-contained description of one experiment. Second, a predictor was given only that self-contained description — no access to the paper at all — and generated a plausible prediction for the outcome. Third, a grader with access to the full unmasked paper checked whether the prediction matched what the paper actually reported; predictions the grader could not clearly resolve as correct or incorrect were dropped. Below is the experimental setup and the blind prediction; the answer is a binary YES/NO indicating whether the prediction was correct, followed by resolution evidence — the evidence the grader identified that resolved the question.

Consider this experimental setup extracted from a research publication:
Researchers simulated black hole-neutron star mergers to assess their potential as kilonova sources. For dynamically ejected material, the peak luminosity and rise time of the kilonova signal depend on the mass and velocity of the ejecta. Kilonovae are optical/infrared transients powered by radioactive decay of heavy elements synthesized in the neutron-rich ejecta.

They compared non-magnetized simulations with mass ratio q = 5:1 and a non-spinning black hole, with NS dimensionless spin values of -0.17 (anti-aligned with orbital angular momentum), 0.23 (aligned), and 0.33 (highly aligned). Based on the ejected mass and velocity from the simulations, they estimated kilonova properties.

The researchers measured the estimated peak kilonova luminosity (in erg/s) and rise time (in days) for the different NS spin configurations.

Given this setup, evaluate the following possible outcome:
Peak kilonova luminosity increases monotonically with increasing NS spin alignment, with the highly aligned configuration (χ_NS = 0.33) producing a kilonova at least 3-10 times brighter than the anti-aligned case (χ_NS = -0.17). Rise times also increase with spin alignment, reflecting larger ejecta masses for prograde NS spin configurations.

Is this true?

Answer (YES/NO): YES